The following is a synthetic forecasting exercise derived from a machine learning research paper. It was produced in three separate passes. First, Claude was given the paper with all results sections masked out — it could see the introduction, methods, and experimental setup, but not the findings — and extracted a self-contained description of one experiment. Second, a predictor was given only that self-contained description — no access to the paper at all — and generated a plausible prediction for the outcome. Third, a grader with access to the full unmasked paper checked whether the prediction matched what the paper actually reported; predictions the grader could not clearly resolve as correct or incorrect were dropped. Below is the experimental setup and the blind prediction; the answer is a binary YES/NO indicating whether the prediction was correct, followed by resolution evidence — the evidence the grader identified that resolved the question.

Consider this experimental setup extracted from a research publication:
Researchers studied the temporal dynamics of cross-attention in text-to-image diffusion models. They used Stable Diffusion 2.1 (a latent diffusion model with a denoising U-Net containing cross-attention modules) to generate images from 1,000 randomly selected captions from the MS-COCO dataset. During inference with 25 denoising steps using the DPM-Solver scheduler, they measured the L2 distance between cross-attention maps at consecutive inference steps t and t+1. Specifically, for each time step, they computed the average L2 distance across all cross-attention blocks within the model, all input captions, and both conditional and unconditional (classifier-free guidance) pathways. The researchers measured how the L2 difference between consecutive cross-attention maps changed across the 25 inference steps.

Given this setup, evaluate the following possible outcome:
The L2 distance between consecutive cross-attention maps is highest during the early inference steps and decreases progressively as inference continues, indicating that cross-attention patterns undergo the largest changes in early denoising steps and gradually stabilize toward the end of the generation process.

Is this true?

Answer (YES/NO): YES